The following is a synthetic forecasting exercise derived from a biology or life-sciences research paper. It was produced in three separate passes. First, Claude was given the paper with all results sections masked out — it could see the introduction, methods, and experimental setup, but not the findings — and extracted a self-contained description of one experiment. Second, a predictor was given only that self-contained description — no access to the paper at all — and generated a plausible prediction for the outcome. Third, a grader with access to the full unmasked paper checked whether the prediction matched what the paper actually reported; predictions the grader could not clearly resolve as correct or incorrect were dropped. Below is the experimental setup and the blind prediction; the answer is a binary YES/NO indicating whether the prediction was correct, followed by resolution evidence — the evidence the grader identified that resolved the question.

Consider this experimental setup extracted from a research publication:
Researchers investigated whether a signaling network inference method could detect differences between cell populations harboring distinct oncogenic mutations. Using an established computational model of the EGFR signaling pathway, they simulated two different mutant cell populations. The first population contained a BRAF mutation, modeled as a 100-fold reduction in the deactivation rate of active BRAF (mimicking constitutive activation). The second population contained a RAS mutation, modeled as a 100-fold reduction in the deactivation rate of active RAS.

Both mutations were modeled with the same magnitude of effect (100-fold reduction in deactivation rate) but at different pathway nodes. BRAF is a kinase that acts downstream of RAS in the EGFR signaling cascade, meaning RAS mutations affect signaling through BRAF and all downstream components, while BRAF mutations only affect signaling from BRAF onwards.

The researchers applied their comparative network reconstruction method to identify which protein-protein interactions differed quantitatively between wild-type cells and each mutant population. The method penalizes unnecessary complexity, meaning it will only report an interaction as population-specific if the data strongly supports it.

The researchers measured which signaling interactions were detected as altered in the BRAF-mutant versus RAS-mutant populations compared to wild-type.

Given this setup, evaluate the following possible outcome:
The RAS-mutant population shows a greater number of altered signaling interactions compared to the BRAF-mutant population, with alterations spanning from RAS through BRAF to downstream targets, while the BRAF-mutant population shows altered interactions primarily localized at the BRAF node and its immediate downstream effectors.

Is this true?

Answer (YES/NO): NO